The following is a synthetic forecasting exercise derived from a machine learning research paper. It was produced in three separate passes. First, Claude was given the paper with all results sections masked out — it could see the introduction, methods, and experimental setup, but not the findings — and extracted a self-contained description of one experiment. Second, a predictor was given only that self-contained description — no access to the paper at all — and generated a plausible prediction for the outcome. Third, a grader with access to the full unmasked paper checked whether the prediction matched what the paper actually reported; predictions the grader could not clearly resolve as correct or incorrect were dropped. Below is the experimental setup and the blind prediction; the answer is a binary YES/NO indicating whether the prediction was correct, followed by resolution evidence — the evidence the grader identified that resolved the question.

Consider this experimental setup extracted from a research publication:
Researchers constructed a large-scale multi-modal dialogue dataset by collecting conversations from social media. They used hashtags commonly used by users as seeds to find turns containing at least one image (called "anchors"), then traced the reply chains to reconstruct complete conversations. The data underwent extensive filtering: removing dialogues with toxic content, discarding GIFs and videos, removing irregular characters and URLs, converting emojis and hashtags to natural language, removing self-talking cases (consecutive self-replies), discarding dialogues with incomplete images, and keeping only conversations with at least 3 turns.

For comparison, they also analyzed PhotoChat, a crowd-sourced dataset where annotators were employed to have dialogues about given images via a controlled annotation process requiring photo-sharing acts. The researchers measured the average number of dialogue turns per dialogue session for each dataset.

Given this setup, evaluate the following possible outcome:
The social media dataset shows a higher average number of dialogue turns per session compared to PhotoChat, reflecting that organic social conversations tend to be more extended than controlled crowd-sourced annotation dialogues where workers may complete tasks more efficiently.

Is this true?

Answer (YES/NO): NO